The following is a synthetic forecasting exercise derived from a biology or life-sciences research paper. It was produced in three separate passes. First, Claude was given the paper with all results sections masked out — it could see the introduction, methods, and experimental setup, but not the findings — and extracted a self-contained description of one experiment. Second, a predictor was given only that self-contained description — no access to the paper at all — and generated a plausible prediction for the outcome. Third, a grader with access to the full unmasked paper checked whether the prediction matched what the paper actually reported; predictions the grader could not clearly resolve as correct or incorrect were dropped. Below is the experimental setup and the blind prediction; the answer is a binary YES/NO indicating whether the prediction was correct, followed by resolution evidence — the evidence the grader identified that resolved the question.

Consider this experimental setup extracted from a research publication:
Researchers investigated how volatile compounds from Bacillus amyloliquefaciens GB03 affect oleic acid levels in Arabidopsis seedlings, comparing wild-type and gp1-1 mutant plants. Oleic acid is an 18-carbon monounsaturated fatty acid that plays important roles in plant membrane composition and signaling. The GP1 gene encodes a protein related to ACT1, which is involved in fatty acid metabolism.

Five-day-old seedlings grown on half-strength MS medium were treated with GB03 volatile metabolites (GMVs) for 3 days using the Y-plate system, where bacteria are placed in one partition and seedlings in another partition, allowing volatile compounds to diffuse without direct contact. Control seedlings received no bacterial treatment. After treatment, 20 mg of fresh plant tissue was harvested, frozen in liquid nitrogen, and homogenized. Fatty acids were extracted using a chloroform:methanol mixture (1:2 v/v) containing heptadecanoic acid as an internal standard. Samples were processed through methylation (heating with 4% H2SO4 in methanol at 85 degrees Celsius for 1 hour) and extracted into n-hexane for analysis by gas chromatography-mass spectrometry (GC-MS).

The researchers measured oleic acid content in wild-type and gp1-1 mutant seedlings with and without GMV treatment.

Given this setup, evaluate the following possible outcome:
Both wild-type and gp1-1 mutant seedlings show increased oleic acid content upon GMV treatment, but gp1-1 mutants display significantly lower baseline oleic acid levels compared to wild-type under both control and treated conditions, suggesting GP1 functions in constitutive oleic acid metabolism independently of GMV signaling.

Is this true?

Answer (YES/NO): NO